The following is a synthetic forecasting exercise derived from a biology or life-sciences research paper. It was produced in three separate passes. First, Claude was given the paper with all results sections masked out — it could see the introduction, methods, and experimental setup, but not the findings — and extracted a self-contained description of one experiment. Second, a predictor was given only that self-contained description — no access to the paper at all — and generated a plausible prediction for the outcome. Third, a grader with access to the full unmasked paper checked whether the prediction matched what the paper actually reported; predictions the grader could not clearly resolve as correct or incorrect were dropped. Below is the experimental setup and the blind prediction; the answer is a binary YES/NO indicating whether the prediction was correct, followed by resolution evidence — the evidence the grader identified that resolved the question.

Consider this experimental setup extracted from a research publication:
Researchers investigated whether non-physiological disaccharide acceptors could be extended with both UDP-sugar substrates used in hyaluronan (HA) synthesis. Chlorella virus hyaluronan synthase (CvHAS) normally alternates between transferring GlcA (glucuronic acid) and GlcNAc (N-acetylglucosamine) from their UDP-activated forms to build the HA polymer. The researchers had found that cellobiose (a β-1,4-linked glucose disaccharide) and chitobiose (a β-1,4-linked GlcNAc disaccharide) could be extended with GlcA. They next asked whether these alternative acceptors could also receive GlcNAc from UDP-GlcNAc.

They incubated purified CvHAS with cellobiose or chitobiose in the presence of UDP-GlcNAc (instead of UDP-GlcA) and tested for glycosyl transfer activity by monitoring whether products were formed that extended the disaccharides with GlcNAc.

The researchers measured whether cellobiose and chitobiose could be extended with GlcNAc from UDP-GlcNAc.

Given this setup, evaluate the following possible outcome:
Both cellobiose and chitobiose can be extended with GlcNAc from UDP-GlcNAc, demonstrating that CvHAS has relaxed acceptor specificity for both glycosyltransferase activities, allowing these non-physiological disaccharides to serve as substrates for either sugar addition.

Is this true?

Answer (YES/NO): NO